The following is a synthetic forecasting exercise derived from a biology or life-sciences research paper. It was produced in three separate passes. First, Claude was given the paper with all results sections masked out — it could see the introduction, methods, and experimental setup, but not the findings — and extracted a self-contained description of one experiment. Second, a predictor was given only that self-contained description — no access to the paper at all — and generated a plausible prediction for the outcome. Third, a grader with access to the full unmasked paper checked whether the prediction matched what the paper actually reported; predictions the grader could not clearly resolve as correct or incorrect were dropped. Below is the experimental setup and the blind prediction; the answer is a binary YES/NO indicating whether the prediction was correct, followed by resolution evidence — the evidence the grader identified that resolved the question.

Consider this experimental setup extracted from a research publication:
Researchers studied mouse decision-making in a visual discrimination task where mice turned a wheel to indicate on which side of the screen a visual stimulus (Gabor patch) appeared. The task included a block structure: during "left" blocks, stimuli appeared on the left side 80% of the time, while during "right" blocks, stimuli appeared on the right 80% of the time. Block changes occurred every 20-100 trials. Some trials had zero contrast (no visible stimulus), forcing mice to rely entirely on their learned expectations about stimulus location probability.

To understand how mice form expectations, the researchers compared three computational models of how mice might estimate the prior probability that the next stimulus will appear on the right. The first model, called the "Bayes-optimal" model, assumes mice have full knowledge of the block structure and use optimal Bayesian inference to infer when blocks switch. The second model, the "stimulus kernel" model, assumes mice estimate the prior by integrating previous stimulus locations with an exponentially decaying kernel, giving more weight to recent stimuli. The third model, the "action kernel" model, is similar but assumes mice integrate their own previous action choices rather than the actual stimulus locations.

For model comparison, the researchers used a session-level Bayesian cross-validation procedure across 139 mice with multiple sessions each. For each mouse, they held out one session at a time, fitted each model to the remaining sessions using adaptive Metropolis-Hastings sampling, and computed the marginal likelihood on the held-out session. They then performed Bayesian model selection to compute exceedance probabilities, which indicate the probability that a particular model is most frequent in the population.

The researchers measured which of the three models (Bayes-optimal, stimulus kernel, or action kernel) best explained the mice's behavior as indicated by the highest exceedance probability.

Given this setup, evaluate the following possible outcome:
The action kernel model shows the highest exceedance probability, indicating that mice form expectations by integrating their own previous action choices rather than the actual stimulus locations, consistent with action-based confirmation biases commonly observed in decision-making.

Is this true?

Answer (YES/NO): YES